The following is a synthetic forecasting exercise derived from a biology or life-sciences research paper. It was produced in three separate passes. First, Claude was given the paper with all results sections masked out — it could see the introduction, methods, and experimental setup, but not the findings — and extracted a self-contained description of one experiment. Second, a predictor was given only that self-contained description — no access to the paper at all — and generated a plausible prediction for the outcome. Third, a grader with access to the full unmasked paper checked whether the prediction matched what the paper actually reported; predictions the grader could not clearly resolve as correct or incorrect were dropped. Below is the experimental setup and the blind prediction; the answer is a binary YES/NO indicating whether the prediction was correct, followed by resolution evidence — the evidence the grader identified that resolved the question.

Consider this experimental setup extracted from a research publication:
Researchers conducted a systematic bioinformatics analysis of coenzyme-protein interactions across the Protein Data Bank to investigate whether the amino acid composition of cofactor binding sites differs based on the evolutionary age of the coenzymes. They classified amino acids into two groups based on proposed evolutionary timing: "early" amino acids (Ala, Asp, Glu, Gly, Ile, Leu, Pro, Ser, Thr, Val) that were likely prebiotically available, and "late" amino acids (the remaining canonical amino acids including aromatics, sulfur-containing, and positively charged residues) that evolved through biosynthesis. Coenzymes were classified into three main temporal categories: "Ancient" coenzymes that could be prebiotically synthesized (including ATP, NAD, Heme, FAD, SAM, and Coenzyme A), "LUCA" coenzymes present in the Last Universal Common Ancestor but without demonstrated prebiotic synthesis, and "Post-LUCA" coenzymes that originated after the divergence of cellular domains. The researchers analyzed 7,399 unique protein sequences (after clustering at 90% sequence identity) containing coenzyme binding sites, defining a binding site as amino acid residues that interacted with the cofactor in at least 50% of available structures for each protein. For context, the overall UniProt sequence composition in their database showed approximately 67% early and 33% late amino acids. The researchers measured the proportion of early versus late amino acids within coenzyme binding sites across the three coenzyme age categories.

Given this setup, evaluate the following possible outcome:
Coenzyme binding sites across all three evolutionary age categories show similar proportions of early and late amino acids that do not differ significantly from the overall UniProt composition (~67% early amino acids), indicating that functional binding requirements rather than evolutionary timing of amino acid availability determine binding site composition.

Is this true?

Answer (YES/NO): NO